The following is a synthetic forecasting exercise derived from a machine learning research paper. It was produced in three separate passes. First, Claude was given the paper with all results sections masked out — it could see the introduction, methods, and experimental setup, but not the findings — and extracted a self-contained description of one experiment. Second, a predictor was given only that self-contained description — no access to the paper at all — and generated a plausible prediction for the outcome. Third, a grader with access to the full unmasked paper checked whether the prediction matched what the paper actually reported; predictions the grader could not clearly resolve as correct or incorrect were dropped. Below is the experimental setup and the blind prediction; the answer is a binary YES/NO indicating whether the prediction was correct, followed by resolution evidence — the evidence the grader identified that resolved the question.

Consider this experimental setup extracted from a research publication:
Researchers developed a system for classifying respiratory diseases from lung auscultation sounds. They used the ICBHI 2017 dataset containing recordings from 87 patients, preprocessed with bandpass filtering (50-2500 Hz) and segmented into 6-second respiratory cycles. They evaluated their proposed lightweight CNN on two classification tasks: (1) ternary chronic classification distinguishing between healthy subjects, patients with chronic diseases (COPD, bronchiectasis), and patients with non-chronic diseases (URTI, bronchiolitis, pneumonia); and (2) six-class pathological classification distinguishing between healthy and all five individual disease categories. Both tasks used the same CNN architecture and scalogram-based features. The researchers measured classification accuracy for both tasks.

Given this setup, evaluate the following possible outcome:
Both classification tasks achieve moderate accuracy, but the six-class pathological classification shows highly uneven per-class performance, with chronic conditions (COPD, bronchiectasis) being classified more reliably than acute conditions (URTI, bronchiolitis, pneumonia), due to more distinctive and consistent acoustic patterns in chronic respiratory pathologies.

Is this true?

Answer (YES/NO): NO